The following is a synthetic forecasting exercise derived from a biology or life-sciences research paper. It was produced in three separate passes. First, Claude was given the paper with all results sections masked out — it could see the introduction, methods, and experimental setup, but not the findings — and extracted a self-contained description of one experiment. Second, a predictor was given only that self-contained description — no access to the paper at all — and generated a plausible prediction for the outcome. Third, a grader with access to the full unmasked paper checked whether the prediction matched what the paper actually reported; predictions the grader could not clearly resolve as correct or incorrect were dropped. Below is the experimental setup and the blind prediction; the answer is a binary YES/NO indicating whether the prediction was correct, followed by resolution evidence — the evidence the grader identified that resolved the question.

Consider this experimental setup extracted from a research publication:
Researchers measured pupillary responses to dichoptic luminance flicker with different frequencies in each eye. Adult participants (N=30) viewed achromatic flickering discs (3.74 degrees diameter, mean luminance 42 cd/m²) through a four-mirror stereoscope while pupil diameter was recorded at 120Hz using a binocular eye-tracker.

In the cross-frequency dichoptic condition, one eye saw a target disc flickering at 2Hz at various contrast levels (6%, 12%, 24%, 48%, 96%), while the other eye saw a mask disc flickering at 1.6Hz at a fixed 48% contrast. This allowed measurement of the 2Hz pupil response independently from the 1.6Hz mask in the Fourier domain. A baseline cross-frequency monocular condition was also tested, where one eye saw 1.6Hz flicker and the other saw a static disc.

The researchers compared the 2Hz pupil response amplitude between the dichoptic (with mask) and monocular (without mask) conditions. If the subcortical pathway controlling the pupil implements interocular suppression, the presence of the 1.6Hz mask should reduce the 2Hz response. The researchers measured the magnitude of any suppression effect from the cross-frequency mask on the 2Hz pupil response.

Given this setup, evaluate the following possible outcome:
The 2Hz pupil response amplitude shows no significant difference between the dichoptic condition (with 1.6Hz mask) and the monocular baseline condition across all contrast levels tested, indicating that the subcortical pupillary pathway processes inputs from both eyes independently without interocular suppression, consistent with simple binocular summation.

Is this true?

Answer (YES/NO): NO